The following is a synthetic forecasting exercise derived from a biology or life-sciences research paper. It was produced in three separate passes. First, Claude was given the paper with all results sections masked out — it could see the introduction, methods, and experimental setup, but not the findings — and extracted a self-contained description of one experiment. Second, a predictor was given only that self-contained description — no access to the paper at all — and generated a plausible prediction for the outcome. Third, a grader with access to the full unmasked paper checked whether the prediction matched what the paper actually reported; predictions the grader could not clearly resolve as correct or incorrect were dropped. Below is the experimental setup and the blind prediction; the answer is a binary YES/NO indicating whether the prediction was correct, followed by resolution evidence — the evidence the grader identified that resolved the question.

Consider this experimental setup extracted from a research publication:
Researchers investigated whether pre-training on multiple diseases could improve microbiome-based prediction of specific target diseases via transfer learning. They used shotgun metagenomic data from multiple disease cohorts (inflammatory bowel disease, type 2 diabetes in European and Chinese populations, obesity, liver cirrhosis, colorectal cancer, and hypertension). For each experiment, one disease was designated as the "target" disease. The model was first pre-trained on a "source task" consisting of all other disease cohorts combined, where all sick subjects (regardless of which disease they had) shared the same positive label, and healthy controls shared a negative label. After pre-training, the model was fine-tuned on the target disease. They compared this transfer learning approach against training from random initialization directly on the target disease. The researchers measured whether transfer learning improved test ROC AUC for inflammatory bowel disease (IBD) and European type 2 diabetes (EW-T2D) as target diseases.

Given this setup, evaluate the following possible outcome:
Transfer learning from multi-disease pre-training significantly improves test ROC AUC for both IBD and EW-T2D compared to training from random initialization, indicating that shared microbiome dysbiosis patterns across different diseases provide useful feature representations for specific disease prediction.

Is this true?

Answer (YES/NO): NO